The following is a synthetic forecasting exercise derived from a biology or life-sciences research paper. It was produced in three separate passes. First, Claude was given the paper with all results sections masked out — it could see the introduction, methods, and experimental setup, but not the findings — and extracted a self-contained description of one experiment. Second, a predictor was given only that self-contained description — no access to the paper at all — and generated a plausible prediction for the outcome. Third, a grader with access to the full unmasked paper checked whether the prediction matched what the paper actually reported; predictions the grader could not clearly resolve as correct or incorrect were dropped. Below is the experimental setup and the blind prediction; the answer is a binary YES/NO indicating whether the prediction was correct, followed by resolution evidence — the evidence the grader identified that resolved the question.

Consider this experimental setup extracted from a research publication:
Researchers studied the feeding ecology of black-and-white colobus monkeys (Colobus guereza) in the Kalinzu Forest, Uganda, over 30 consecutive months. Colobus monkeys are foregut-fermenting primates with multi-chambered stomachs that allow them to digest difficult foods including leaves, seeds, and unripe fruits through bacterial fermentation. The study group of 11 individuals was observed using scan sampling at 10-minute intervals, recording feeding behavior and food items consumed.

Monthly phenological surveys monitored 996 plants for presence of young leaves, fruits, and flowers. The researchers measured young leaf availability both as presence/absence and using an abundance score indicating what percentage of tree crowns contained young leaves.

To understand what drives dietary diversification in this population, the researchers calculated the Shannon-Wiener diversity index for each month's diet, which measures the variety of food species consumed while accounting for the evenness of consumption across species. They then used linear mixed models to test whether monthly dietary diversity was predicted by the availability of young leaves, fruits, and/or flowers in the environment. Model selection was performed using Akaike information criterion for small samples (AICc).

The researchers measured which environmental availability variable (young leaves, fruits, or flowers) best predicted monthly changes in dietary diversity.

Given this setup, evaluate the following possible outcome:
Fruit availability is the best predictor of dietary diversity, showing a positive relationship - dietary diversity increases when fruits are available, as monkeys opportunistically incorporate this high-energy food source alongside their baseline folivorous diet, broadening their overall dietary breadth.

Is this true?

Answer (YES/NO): NO